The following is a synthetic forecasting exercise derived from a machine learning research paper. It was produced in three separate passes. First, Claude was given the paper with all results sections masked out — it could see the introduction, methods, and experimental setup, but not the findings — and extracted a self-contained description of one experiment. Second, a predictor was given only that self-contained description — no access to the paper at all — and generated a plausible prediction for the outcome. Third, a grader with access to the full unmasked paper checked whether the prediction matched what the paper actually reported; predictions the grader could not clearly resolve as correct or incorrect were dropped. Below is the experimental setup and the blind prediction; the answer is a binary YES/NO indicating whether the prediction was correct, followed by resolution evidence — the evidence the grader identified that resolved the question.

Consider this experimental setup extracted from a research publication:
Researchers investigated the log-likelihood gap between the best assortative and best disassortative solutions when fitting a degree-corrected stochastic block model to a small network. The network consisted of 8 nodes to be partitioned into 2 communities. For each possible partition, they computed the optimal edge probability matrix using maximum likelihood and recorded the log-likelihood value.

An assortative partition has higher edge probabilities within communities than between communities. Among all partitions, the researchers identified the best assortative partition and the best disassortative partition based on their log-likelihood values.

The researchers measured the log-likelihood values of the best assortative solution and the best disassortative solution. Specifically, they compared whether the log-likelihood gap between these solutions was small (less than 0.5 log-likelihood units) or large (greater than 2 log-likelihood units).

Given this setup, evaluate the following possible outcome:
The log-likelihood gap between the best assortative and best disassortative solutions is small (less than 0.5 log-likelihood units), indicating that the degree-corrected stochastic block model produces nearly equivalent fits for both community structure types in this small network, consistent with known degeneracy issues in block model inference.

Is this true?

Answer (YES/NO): NO